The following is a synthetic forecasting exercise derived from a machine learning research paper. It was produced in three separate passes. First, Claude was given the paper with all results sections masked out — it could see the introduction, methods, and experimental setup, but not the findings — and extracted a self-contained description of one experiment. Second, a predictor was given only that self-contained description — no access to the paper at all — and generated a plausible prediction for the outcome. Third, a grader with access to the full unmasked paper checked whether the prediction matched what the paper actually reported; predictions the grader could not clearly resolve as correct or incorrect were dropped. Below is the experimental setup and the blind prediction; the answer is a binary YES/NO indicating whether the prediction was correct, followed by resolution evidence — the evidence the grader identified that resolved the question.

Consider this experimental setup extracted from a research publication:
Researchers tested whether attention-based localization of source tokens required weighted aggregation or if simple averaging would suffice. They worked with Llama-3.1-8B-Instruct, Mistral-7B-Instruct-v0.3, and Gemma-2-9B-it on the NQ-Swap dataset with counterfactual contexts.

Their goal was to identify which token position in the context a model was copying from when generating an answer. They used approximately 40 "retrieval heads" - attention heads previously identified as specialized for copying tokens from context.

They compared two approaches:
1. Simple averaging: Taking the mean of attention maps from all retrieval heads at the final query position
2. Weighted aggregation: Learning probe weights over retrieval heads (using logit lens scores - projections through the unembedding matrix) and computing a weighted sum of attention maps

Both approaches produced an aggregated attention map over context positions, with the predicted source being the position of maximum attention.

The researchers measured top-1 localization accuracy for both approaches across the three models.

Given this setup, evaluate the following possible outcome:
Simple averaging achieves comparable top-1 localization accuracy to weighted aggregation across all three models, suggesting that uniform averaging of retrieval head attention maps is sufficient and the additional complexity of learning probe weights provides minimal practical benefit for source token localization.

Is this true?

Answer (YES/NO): NO